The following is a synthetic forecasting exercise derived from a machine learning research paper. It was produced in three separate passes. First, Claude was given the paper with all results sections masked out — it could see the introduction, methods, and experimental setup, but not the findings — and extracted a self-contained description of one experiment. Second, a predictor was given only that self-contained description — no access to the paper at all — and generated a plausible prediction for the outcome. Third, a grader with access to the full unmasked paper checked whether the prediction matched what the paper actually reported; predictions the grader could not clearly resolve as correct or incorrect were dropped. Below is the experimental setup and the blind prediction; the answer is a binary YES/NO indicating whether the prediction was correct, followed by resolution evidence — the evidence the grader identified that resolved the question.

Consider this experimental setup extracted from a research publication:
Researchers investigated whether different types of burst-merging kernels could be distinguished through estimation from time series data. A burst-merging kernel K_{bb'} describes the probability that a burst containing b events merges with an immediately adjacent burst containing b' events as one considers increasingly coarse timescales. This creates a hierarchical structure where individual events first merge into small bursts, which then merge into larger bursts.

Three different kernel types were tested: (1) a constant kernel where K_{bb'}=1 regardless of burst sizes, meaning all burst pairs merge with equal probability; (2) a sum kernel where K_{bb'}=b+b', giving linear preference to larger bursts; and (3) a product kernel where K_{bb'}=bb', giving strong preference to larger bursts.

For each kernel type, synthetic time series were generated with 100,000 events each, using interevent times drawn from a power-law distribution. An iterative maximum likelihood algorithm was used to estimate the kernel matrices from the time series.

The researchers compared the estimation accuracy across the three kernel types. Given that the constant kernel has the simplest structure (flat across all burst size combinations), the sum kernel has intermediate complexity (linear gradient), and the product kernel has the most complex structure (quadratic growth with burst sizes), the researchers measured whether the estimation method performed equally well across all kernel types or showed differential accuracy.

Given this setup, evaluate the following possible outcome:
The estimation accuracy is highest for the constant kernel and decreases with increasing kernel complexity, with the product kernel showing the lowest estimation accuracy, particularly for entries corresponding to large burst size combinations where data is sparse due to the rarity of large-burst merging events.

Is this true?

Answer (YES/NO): NO